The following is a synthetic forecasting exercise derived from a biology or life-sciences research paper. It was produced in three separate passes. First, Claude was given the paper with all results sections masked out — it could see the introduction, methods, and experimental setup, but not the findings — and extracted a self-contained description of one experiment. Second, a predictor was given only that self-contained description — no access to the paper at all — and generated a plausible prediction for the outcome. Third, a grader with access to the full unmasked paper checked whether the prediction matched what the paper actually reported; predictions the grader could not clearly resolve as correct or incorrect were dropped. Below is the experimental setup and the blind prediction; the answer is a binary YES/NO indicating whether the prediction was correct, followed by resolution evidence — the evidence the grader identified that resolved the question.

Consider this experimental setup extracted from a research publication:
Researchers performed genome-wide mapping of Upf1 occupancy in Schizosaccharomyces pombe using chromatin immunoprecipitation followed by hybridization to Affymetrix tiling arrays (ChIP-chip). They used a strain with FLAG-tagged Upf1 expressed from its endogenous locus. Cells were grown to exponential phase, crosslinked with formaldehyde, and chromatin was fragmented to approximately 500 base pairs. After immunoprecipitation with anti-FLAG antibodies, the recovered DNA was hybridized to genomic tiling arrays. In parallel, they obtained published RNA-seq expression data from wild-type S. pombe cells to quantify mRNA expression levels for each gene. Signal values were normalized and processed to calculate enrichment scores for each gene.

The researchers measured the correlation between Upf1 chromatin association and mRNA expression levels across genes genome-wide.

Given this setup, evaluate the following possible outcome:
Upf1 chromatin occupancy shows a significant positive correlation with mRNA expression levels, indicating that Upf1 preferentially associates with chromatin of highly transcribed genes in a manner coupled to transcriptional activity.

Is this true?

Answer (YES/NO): YES